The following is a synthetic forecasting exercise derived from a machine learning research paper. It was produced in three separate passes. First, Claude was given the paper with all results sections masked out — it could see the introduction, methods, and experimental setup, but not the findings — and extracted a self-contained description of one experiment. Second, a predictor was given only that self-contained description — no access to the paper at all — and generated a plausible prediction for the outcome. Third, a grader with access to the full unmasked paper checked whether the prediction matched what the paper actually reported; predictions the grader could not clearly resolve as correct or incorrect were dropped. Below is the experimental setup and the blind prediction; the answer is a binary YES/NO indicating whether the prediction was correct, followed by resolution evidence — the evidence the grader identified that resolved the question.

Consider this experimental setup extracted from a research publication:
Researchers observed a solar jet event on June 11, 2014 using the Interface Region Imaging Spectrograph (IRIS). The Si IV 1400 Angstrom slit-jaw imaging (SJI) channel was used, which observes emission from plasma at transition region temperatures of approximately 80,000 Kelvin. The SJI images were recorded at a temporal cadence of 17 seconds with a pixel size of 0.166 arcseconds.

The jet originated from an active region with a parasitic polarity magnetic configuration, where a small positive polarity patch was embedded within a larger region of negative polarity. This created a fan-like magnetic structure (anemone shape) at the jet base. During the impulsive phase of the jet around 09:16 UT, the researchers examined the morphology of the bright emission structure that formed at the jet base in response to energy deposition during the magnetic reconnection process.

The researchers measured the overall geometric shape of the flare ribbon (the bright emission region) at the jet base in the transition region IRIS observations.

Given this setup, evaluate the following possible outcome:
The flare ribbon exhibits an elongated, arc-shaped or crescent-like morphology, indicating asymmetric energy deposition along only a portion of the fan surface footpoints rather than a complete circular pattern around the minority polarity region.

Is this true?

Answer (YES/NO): NO